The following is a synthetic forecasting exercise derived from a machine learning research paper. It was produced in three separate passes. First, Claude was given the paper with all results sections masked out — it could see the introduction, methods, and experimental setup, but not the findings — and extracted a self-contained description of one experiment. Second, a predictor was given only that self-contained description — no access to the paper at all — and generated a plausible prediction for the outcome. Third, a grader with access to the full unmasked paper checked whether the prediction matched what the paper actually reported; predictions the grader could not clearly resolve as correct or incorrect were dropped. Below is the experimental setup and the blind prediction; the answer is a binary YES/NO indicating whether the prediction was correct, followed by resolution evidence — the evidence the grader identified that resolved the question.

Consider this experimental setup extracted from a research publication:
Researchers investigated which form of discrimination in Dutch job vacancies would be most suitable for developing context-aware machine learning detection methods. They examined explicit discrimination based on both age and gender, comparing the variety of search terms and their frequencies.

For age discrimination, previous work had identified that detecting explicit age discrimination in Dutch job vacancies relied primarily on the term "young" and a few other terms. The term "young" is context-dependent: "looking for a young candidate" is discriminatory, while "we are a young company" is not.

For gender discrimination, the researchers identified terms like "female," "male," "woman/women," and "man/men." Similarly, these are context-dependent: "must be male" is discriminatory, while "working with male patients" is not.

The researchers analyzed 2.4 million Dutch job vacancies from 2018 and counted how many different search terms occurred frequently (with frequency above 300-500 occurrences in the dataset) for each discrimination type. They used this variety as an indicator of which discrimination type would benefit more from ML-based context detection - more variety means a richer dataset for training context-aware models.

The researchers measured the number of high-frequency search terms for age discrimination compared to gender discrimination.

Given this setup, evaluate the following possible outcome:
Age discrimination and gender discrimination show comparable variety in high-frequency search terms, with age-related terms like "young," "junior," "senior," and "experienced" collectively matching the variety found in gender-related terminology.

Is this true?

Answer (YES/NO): NO